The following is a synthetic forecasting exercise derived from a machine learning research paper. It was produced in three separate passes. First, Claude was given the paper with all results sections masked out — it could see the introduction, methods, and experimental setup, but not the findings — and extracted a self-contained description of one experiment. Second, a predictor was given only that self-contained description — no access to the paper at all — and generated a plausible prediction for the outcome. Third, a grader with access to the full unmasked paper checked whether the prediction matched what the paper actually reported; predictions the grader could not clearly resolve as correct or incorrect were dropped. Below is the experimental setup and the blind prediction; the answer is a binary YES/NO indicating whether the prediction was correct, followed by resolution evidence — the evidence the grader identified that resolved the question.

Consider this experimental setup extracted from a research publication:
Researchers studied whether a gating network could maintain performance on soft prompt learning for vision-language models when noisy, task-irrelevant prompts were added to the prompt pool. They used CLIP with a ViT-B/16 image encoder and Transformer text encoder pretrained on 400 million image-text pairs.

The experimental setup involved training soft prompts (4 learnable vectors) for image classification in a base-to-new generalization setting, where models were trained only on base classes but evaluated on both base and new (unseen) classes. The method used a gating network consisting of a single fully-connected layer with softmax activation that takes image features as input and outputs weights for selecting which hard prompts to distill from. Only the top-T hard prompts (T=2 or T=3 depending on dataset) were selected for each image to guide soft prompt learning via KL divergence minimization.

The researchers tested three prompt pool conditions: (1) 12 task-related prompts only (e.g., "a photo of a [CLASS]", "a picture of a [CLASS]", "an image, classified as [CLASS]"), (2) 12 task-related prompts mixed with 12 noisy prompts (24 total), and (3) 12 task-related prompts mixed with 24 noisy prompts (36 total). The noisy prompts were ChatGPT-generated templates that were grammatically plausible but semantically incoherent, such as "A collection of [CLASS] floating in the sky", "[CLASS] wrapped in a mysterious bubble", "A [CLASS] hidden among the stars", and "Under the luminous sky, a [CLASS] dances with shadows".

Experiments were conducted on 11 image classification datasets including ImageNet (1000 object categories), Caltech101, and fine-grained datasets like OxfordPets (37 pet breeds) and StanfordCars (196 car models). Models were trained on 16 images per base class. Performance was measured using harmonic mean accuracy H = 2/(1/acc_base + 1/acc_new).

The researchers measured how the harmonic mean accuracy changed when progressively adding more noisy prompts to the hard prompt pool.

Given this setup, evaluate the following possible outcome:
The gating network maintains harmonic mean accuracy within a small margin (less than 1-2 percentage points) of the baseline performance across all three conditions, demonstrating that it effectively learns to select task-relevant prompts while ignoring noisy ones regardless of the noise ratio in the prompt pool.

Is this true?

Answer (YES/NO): YES